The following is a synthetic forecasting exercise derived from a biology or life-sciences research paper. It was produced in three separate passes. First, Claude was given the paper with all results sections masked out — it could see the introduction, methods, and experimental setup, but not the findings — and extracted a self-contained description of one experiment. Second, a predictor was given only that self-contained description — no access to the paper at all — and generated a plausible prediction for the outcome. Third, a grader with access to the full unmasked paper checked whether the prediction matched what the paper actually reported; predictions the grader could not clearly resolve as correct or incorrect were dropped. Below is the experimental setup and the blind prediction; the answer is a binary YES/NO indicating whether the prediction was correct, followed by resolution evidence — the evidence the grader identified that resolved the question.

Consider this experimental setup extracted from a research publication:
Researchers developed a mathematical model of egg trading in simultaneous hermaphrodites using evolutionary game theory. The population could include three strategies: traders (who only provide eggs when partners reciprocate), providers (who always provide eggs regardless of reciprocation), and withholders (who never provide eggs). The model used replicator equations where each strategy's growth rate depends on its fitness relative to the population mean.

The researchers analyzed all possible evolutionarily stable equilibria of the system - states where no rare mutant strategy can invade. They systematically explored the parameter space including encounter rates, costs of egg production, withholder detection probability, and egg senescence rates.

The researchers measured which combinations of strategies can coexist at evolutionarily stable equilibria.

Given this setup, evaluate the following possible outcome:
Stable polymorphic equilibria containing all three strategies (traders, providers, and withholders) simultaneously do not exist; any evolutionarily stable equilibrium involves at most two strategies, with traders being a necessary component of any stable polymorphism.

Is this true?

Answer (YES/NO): YES